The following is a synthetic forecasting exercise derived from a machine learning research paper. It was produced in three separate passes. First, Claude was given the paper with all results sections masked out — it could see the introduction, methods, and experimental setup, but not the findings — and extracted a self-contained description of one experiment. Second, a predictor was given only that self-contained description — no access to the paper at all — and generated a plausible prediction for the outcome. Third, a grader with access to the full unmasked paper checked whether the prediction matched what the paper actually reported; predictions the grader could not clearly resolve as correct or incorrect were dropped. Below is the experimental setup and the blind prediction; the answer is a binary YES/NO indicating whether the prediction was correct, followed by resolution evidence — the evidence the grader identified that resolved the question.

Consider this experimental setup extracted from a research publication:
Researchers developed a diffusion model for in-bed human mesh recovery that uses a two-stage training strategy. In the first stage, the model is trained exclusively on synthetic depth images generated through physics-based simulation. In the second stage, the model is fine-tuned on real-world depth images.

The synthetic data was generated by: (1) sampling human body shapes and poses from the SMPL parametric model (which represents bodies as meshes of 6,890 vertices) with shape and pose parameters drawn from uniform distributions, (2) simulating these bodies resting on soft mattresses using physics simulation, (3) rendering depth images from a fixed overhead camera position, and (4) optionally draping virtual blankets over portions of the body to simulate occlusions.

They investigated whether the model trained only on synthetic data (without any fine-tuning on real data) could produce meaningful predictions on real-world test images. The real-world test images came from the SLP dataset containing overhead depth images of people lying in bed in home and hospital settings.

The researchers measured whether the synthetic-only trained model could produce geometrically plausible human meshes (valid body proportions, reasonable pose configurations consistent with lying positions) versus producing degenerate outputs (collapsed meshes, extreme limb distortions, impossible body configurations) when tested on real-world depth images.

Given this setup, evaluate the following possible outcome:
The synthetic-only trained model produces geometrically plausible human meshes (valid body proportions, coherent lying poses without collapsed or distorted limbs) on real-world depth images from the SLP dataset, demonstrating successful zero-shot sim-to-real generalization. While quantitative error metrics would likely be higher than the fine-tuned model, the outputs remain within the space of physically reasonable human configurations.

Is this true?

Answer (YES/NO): YES